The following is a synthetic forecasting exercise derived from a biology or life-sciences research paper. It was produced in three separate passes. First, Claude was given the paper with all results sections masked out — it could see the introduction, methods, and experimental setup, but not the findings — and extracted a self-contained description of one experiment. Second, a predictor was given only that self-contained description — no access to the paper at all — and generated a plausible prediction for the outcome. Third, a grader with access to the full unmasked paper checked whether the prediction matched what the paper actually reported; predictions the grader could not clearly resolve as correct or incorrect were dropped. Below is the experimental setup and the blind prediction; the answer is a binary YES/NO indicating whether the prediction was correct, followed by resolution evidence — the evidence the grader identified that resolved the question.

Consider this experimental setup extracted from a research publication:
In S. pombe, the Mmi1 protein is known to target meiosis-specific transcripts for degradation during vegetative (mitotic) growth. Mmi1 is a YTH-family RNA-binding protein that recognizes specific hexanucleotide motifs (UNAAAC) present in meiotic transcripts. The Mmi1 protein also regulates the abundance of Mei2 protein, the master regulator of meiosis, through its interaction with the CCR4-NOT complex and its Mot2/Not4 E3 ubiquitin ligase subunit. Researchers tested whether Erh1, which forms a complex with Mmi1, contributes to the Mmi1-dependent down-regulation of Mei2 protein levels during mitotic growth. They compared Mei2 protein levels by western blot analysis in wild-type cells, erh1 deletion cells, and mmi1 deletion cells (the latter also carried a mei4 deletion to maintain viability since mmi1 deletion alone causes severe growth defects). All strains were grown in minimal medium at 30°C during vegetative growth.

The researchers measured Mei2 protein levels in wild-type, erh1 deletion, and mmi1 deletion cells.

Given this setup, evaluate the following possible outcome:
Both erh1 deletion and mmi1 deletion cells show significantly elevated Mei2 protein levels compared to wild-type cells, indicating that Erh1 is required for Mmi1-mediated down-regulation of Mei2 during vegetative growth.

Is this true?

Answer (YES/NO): NO